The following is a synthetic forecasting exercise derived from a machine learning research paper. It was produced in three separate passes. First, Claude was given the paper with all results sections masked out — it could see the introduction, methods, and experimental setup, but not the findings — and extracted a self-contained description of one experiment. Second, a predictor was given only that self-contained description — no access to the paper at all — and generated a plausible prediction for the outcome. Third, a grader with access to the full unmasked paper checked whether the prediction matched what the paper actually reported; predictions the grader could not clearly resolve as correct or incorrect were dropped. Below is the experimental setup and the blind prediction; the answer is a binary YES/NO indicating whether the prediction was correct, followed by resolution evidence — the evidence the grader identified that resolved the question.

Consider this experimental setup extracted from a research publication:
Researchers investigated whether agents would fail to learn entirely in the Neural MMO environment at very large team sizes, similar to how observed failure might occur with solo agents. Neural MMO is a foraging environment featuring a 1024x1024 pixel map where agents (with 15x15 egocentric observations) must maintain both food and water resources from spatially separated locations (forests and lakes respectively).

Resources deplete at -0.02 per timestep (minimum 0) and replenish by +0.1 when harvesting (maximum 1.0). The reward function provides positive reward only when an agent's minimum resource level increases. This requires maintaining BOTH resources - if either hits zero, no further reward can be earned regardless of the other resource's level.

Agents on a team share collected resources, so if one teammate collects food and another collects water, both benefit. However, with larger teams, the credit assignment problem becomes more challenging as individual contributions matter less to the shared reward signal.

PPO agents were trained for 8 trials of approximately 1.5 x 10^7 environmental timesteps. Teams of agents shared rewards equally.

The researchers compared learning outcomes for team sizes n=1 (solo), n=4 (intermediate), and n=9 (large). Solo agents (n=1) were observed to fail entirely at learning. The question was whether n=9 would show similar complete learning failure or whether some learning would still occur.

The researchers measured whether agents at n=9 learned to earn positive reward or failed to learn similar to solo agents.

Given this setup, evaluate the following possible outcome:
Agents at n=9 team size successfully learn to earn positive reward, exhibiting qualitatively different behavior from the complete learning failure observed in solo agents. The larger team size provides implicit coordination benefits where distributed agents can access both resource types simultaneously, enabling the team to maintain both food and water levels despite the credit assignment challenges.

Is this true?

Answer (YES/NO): YES